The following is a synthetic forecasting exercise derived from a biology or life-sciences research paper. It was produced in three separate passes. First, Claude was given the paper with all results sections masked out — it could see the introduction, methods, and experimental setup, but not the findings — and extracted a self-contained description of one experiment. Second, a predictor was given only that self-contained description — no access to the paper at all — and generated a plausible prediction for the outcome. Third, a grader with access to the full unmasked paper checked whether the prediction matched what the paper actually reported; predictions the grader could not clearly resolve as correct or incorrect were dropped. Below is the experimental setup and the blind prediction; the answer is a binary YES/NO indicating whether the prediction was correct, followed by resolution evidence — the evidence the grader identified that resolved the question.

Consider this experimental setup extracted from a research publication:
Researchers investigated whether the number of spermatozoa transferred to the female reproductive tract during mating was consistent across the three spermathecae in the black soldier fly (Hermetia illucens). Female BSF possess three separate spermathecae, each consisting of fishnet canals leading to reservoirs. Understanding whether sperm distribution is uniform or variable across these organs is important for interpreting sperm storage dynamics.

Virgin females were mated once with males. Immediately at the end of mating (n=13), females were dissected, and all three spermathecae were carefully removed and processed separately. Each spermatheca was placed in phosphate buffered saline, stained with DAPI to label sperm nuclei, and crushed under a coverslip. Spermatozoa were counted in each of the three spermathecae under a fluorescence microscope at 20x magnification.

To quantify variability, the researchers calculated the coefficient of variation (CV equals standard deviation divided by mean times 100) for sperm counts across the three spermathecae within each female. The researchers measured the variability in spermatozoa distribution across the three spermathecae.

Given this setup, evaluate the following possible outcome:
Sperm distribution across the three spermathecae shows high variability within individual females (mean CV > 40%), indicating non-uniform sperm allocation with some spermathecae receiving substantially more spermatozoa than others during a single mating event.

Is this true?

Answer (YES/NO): NO